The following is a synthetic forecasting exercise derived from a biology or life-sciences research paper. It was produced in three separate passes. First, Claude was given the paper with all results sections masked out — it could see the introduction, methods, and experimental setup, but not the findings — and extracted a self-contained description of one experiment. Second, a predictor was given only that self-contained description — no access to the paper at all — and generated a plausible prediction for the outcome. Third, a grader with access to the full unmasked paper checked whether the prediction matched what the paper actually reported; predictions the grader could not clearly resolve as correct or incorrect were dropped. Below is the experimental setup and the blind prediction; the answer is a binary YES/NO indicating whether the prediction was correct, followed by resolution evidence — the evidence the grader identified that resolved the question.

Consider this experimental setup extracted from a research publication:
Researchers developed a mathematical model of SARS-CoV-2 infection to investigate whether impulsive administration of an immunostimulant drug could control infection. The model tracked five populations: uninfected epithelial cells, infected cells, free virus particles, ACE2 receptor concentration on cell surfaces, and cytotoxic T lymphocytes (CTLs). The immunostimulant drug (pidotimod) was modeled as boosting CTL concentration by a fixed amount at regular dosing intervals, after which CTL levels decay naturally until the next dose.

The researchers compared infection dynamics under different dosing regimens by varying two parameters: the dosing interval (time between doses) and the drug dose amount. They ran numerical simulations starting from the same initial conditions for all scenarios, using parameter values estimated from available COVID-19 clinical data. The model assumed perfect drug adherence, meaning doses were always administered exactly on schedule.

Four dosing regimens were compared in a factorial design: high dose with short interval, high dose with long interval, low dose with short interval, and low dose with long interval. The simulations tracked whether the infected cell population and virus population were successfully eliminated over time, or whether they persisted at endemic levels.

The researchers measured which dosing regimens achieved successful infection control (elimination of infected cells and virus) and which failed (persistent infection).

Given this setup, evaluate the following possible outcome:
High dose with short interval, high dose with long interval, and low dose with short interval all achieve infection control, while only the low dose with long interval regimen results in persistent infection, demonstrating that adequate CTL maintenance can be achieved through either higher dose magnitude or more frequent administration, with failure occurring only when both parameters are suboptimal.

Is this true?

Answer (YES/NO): NO